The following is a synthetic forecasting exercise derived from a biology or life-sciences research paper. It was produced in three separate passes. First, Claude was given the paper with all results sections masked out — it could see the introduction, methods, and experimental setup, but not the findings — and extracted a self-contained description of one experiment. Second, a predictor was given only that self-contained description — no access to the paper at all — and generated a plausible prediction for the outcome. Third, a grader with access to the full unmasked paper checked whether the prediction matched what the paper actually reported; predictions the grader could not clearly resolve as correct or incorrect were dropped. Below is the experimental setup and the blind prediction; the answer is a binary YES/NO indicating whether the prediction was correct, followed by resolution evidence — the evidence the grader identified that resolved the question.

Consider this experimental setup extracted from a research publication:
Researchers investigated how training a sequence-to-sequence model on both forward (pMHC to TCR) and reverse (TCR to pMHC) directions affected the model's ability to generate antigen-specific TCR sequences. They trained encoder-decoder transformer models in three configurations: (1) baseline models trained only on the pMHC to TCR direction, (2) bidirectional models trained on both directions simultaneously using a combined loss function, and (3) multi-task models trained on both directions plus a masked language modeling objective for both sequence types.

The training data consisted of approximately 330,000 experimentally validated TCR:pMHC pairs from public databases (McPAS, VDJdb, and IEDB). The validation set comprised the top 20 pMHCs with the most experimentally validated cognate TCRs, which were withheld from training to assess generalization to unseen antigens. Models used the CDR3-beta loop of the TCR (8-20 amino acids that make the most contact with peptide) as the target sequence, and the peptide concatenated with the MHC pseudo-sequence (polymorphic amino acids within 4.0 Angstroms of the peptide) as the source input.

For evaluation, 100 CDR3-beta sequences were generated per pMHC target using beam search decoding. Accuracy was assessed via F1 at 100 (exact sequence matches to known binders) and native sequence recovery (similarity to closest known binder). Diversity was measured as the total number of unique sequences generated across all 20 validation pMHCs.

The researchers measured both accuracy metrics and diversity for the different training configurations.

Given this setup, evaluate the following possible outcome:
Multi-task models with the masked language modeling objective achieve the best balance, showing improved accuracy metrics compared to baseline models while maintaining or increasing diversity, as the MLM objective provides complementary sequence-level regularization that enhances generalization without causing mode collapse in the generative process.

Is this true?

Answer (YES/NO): NO